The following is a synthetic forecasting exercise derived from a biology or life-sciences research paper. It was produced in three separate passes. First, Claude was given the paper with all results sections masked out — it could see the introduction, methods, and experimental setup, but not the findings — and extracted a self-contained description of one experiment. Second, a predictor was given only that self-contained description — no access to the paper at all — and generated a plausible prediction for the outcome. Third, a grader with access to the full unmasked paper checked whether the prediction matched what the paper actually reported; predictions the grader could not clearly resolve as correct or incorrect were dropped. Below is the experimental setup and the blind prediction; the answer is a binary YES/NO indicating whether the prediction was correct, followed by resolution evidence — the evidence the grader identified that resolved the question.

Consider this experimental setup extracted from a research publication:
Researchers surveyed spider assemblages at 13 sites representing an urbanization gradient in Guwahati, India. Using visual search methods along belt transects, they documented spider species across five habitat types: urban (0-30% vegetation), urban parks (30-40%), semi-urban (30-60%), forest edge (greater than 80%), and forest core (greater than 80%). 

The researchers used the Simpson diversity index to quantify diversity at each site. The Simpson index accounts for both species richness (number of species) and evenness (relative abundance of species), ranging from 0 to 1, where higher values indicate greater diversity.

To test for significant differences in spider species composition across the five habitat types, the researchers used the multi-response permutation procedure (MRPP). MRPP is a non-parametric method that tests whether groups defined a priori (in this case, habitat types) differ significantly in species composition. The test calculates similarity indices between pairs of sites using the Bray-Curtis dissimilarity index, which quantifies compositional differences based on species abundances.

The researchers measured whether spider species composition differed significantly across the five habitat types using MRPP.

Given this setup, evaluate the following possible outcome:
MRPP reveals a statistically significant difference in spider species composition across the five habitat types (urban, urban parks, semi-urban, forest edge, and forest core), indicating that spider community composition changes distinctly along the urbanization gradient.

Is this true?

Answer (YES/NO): YES